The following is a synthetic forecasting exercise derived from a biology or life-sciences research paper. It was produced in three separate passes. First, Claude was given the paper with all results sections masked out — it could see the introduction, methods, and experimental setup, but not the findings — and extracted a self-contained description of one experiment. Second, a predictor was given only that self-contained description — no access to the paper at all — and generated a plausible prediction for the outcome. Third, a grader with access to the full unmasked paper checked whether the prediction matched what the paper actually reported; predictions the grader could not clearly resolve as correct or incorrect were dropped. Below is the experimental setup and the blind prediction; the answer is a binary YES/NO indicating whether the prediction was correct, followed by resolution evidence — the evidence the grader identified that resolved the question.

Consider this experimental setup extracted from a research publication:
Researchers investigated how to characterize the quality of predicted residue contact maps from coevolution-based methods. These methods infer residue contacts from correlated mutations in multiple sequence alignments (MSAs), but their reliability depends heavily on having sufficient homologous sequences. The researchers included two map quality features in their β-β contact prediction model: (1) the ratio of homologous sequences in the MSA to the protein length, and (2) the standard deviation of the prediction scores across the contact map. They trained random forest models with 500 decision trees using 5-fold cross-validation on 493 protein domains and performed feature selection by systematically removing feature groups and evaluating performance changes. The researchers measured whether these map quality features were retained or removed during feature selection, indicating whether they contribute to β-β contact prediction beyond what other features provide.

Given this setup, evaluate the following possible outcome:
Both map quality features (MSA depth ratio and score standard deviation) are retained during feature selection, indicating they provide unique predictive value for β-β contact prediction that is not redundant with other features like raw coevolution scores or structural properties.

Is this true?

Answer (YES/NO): YES